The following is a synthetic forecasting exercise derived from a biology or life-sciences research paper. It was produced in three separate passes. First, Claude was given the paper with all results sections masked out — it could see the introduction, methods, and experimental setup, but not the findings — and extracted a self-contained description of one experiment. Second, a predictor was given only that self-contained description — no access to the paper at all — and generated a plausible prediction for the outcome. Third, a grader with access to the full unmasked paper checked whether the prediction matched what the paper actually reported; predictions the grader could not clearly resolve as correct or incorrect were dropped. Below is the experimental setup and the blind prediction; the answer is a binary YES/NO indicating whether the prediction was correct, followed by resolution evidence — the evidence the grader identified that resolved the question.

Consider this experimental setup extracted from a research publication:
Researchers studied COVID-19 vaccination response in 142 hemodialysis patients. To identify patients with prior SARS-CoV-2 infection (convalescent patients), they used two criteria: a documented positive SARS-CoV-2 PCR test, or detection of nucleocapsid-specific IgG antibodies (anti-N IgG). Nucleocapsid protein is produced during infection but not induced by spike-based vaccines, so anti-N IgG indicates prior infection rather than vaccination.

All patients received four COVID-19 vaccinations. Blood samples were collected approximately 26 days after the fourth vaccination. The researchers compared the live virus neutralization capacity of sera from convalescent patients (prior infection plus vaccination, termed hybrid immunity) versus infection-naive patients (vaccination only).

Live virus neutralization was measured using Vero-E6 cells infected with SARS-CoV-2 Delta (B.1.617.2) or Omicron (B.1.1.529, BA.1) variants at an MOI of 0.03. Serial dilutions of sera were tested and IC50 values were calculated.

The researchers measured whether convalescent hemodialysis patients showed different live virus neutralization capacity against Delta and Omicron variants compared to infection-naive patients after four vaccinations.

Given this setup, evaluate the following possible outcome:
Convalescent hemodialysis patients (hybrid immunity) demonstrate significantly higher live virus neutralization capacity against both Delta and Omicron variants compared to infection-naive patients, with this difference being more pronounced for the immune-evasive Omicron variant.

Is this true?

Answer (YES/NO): NO